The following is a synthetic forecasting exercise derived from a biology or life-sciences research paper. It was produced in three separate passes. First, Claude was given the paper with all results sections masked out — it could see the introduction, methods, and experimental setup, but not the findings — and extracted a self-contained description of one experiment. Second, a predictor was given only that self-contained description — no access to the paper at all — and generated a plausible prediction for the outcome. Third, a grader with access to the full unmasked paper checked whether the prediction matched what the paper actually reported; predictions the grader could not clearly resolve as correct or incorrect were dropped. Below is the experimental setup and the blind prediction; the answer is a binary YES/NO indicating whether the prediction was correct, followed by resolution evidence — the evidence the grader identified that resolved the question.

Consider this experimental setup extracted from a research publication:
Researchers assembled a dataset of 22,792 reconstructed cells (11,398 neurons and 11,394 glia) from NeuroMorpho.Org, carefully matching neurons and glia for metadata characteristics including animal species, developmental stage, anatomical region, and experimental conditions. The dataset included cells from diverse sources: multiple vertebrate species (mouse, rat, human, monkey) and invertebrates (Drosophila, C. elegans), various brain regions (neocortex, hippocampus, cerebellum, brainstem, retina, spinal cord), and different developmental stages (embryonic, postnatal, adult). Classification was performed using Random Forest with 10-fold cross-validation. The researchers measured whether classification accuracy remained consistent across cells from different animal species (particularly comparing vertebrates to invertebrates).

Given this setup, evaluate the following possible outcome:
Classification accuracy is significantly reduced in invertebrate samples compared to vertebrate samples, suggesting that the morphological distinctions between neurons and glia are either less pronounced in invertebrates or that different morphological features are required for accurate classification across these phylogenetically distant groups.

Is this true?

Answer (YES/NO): NO